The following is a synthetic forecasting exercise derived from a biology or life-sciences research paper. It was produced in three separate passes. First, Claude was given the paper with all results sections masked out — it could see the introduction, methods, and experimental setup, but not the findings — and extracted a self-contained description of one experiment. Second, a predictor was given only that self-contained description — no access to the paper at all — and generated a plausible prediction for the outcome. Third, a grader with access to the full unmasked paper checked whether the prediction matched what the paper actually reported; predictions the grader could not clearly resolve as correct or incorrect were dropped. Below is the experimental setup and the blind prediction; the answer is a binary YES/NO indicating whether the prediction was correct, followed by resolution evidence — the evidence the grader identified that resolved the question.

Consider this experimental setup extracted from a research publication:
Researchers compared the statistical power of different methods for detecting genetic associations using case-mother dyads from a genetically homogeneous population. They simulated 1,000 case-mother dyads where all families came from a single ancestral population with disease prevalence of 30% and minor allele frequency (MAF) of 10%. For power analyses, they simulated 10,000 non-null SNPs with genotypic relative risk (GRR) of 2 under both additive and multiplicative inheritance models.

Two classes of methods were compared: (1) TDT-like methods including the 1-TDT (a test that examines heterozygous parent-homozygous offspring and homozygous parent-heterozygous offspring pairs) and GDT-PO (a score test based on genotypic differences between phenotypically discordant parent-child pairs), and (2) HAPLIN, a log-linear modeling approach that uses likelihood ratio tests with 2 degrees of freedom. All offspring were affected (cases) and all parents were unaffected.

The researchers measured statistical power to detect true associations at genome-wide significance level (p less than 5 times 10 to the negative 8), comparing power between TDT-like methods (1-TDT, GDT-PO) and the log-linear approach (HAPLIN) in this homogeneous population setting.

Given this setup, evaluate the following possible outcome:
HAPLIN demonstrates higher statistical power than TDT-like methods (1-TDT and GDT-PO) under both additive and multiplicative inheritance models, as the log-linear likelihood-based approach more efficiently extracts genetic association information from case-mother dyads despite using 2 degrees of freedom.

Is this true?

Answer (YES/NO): YES